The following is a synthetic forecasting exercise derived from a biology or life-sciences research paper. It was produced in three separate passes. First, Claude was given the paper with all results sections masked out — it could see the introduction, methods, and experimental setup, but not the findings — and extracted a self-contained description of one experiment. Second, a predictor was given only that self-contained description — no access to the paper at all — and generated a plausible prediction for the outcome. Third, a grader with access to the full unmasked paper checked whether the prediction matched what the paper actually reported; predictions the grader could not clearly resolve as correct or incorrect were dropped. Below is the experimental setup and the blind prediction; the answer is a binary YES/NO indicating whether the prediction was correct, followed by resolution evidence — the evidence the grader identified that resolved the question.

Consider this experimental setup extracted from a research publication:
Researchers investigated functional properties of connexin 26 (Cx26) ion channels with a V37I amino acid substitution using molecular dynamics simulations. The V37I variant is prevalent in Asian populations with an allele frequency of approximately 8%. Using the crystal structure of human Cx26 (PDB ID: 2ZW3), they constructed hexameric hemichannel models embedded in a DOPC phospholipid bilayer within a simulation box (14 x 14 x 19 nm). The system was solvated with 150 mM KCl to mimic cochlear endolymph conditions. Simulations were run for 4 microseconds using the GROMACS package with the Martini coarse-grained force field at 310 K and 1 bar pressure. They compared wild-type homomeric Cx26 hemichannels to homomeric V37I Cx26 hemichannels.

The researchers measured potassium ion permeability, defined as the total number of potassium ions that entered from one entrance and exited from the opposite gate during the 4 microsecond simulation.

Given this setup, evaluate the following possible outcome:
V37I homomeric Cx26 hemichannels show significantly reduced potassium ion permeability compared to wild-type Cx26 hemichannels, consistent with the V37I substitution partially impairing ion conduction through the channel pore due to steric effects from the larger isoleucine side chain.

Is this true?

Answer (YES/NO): NO